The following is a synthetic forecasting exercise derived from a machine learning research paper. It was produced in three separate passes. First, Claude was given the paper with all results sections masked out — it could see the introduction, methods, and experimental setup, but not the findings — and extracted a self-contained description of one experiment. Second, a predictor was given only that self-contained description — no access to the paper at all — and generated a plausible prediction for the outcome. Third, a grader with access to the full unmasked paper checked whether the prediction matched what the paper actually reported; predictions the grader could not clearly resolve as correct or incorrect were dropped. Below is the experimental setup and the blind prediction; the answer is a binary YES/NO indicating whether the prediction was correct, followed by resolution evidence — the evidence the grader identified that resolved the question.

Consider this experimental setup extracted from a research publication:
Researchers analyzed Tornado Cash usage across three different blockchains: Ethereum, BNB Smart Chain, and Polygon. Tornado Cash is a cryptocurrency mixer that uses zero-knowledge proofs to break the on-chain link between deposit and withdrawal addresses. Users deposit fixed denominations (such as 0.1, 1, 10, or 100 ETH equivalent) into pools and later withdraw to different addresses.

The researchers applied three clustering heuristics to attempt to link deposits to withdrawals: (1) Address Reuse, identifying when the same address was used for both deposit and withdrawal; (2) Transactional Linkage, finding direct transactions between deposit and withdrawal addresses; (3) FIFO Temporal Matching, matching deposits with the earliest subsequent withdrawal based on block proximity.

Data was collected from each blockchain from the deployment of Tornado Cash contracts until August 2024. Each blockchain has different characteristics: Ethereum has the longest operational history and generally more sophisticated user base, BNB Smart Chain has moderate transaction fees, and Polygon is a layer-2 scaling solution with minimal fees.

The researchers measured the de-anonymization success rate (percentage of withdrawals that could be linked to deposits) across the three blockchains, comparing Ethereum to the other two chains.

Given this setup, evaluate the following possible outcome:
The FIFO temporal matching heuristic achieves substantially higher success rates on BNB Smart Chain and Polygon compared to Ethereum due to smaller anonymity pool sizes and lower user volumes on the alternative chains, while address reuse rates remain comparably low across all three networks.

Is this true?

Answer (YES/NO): NO